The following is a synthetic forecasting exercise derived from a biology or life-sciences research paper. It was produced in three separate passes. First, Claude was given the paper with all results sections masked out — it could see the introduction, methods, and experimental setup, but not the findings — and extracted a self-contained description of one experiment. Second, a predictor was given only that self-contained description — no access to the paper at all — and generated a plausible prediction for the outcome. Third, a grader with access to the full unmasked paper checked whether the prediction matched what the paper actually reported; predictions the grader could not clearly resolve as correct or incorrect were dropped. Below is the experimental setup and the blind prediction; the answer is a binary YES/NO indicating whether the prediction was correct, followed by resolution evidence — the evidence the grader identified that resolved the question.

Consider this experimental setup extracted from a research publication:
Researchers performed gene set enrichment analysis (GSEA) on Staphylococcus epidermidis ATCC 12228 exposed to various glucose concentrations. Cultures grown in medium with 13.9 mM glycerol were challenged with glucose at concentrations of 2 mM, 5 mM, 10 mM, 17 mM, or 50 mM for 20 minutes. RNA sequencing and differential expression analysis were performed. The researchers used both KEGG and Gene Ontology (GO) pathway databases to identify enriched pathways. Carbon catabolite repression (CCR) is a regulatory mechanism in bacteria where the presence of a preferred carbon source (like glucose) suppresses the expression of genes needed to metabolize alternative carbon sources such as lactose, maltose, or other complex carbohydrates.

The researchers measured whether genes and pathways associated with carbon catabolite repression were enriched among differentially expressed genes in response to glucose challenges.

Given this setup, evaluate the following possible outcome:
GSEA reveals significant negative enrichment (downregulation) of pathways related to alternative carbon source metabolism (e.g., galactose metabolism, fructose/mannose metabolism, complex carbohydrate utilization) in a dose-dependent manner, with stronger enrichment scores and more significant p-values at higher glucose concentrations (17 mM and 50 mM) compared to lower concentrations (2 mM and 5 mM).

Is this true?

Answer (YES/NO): NO